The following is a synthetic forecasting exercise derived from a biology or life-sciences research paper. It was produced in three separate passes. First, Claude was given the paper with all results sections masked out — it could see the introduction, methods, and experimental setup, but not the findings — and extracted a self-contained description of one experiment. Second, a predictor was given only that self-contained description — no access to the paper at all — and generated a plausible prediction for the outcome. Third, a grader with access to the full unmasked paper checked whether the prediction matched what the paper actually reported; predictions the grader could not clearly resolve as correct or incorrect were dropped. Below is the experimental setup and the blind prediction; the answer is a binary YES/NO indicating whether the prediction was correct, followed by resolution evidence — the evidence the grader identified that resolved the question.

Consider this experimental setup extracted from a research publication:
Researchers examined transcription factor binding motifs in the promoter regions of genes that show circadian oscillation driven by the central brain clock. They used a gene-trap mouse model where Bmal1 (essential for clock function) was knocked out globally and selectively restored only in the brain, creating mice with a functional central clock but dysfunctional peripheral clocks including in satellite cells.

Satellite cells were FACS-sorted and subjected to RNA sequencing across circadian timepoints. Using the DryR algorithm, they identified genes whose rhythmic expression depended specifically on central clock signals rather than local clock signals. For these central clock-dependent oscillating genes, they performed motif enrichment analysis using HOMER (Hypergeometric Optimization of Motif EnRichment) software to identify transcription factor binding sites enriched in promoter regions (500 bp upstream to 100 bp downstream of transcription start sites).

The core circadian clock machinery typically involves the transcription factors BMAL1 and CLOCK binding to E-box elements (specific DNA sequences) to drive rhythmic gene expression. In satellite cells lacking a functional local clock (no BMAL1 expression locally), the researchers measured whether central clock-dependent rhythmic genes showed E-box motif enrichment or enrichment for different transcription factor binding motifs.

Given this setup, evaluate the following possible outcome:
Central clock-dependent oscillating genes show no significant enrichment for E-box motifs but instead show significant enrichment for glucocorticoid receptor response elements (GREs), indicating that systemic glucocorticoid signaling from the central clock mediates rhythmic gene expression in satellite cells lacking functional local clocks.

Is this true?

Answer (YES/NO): NO